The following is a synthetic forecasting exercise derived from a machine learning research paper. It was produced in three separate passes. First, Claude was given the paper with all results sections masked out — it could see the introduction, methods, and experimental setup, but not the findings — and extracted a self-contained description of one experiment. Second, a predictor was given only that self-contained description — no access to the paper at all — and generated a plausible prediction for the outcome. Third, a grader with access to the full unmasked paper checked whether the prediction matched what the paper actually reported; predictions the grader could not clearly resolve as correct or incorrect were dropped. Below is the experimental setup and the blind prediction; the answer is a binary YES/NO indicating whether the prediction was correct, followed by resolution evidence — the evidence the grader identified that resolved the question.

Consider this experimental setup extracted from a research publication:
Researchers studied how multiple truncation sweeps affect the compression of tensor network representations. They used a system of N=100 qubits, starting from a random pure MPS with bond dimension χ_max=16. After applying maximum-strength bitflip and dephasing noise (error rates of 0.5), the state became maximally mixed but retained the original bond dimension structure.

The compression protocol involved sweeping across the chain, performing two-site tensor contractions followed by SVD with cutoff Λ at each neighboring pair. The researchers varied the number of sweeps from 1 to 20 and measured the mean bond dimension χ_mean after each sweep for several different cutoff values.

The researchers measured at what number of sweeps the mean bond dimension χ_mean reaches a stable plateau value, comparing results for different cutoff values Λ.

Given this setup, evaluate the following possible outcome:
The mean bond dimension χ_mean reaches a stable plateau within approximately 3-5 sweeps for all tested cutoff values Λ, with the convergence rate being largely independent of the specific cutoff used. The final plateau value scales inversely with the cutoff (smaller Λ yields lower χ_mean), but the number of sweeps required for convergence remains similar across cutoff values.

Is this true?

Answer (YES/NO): NO